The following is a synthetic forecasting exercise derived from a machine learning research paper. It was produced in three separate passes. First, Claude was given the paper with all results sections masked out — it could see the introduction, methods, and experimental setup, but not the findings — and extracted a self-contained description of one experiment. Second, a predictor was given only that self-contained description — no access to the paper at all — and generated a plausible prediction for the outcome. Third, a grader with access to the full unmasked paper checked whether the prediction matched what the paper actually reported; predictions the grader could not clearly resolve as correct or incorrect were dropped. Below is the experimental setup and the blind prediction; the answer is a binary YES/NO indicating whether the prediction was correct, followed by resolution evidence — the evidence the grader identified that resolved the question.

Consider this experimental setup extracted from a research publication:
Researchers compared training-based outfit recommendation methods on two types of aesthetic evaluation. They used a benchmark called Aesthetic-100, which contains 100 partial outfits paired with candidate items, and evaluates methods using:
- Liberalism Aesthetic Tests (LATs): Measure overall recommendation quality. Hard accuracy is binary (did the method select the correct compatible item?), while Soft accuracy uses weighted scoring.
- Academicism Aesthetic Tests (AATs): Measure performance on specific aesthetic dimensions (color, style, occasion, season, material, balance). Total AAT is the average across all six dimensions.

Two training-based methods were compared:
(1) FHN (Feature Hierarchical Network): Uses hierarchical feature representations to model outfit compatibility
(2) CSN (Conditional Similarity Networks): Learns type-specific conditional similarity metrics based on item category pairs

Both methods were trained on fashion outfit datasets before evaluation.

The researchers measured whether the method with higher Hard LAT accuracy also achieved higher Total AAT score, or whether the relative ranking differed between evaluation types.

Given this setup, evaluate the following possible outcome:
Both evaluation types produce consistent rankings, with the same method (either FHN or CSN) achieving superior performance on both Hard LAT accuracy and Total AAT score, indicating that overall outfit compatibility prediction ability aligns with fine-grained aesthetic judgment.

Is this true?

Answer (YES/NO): YES